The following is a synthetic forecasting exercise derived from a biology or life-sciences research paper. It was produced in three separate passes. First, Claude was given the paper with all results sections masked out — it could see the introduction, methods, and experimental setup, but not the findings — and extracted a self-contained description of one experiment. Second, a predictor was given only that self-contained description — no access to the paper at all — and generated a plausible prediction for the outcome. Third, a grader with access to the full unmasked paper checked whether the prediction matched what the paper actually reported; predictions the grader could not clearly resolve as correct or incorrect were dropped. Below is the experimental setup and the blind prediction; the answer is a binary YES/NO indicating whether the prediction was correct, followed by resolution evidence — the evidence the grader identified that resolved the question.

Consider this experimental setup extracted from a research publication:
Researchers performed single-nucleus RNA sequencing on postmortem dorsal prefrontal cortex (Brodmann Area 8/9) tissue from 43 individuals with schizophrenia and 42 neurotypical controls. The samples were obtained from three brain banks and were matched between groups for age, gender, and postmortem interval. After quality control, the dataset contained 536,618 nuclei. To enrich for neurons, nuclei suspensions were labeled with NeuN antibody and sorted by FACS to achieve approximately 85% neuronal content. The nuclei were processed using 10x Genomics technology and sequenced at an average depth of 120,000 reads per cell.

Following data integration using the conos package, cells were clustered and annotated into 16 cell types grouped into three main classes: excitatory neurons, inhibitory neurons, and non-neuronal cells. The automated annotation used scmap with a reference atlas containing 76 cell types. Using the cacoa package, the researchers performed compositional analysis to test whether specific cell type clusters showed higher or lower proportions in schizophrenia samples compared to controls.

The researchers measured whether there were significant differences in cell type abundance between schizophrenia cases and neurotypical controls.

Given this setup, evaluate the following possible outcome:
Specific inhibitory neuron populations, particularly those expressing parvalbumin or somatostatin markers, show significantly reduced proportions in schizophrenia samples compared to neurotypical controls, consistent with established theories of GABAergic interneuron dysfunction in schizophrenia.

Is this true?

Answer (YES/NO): NO